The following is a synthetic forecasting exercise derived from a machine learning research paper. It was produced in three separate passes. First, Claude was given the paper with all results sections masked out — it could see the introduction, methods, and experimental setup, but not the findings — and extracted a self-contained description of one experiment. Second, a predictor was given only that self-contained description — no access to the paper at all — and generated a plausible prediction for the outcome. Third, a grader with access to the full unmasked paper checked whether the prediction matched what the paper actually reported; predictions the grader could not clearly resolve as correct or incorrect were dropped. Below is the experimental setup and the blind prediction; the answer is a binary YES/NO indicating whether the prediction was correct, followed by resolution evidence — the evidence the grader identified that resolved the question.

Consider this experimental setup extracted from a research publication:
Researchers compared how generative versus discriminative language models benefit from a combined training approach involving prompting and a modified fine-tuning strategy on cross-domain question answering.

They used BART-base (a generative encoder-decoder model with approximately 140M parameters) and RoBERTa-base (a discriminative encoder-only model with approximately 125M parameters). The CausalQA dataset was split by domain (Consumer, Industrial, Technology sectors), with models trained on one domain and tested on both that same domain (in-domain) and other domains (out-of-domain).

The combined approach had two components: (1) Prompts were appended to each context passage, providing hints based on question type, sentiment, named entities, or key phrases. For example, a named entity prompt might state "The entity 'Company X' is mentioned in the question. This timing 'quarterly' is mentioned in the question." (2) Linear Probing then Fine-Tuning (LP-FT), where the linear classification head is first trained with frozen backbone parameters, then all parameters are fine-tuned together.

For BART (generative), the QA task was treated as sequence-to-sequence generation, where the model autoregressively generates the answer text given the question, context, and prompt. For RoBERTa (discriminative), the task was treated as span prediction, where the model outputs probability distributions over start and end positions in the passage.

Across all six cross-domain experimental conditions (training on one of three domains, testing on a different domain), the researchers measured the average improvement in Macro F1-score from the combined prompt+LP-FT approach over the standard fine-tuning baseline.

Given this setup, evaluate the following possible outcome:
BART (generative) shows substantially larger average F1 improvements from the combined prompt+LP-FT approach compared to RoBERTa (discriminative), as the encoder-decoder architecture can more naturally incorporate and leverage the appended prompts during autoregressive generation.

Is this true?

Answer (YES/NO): NO